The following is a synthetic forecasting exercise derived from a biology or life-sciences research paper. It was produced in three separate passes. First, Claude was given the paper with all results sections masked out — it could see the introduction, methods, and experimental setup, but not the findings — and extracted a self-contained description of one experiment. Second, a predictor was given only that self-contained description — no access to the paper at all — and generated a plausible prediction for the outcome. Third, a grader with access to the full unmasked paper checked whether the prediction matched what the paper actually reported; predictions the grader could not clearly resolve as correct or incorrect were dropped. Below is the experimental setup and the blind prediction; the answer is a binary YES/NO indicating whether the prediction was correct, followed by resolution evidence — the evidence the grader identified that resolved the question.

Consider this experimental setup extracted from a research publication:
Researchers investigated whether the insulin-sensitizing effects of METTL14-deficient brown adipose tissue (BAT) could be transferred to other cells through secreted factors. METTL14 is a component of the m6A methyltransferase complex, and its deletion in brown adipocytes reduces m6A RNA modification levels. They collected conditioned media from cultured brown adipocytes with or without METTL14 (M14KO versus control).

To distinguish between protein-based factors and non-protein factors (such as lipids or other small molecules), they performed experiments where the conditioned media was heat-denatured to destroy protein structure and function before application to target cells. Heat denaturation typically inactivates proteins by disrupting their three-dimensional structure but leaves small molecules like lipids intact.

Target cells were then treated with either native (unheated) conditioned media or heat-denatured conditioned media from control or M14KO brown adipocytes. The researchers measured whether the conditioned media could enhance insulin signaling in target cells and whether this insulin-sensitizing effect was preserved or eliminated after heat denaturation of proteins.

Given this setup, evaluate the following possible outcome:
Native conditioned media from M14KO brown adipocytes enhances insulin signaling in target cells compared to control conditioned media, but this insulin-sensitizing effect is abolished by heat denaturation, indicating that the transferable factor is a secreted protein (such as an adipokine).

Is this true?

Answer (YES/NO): NO